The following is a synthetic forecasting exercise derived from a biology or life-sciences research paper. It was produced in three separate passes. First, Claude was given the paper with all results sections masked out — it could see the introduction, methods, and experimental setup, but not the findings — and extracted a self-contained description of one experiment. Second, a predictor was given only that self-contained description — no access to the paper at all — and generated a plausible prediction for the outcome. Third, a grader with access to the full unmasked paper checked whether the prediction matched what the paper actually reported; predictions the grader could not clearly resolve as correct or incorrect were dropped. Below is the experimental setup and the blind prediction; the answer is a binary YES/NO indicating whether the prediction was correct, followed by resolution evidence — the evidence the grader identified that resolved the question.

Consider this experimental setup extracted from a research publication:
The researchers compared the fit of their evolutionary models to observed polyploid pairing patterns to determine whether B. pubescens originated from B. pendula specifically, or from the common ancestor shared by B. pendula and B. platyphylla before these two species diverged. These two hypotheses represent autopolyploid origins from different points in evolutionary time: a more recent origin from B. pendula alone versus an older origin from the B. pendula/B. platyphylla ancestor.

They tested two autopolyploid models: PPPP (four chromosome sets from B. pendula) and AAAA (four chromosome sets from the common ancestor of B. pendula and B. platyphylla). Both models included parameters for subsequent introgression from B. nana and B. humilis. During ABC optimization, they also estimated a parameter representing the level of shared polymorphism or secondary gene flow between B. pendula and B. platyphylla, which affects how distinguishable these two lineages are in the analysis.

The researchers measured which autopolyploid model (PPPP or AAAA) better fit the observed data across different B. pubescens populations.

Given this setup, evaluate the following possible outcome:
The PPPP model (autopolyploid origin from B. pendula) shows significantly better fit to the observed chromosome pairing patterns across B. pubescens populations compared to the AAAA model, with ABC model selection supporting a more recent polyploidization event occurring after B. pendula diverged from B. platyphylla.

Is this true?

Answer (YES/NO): NO